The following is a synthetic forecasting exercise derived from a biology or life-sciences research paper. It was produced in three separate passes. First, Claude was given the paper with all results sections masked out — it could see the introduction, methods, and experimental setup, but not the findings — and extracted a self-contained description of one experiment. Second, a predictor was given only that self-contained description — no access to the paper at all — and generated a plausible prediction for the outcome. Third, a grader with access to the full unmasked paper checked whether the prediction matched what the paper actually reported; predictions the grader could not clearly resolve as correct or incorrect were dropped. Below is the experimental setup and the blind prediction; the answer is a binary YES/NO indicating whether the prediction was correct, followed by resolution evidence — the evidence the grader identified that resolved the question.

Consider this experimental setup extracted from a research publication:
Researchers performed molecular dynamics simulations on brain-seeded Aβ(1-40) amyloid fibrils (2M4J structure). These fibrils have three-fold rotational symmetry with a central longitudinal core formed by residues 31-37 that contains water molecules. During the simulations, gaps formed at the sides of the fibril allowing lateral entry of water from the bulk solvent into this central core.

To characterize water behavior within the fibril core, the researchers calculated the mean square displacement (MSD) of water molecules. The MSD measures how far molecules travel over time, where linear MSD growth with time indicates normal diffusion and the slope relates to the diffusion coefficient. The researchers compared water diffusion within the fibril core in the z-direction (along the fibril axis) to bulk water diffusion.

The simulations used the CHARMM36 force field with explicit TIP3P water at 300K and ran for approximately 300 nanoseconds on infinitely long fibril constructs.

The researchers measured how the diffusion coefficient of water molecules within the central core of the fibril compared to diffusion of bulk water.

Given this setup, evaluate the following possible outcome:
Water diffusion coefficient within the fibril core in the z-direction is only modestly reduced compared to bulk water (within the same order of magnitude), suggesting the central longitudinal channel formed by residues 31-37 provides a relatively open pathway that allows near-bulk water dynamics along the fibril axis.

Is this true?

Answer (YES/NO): YES